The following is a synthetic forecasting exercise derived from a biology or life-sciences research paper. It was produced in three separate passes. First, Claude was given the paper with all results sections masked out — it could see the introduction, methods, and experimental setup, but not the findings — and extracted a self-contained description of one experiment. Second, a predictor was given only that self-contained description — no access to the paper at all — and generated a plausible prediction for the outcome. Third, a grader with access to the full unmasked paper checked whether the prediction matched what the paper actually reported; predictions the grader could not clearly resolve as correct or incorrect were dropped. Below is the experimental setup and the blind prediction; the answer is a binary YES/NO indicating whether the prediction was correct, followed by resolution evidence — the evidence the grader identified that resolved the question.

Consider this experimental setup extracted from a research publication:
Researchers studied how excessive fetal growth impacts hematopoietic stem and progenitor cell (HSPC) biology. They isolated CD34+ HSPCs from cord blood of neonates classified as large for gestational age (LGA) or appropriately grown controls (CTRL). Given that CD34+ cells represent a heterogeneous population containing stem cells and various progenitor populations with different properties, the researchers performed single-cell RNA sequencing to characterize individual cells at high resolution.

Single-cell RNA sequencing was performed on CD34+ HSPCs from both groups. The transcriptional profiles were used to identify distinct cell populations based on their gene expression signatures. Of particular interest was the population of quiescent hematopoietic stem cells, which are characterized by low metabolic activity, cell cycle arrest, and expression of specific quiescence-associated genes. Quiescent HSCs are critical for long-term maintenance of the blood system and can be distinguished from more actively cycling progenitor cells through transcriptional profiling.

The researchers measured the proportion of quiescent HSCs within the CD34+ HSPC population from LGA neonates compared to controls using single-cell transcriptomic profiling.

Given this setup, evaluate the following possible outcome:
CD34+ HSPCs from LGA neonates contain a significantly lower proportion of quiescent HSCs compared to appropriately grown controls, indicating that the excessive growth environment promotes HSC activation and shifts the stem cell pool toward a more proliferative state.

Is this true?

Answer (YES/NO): NO